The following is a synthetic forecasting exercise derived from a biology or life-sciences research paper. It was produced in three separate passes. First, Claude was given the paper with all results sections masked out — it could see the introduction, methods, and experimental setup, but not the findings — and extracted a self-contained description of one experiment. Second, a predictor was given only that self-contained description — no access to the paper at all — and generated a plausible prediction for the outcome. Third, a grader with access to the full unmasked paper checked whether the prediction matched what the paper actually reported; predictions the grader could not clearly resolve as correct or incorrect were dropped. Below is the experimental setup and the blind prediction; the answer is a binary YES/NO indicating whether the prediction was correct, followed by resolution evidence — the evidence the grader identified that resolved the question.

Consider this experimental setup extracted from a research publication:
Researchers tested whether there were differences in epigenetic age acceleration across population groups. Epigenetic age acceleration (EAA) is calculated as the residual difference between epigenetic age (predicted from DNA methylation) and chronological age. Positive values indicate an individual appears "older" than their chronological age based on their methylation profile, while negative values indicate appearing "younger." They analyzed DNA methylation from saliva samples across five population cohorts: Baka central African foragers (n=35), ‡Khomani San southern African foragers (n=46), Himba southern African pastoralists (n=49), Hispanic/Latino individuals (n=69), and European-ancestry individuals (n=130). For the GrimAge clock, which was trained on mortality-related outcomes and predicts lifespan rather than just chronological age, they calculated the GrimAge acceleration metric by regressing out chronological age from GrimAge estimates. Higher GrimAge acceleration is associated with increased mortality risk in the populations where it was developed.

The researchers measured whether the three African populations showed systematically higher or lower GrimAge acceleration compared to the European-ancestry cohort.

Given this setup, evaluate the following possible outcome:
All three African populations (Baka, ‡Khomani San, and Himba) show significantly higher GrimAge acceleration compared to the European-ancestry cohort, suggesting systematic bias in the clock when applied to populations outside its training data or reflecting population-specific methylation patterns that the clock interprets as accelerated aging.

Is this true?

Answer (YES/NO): NO